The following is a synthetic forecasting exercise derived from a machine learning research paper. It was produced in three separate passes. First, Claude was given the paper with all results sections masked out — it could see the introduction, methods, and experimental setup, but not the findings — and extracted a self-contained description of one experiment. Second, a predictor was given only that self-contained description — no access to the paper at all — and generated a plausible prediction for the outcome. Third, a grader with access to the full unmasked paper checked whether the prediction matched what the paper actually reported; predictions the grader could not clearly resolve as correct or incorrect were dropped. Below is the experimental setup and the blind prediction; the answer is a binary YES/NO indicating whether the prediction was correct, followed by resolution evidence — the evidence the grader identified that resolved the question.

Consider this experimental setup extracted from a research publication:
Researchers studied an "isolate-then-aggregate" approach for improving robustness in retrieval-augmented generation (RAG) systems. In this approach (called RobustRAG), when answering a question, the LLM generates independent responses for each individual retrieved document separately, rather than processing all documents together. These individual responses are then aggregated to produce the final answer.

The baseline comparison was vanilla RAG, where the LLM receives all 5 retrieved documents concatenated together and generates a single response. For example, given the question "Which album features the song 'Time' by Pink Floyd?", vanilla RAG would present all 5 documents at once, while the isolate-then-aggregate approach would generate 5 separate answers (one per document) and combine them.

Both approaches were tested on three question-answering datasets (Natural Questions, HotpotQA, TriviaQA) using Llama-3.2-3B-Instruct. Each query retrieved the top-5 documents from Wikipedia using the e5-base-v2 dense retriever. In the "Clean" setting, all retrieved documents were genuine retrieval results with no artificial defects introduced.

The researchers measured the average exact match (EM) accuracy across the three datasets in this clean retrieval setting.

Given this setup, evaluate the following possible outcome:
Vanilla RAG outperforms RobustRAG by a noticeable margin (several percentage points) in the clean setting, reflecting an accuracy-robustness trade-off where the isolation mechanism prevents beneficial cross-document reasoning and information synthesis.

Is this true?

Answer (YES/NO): YES